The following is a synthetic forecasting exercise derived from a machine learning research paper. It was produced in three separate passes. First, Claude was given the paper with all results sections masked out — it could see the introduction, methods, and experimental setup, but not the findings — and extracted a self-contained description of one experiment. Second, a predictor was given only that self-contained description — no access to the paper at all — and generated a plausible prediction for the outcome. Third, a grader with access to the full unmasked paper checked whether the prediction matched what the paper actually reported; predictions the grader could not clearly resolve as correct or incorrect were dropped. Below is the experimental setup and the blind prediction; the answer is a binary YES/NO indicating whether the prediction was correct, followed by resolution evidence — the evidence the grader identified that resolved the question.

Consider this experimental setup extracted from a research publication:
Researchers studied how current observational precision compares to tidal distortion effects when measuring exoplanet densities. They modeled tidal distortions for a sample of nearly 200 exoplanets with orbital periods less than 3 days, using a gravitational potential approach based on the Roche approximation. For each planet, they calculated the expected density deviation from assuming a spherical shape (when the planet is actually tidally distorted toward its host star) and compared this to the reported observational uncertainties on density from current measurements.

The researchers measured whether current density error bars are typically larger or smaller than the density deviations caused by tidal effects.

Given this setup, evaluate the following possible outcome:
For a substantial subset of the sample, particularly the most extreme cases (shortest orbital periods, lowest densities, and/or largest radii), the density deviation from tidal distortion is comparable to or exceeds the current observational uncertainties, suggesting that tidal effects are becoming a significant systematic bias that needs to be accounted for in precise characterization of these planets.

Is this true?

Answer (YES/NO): NO